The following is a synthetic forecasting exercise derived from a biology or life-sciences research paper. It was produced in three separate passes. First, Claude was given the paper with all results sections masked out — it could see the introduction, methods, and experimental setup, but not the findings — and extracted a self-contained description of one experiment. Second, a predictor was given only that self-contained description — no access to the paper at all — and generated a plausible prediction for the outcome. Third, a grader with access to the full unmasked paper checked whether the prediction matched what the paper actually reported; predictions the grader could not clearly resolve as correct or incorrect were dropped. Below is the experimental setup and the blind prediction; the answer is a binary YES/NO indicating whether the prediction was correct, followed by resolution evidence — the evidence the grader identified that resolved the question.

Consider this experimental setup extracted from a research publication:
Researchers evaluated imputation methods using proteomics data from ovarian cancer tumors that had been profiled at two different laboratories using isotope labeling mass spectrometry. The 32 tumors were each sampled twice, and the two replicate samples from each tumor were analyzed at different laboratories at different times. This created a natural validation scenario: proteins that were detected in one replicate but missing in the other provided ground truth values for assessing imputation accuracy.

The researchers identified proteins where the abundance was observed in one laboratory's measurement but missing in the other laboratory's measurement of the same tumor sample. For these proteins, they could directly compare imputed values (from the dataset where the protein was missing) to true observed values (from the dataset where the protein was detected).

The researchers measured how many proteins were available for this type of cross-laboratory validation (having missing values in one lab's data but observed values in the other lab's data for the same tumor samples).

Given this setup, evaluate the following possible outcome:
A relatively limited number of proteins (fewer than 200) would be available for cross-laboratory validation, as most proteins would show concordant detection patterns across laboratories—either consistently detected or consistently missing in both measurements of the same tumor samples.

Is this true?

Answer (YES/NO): NO